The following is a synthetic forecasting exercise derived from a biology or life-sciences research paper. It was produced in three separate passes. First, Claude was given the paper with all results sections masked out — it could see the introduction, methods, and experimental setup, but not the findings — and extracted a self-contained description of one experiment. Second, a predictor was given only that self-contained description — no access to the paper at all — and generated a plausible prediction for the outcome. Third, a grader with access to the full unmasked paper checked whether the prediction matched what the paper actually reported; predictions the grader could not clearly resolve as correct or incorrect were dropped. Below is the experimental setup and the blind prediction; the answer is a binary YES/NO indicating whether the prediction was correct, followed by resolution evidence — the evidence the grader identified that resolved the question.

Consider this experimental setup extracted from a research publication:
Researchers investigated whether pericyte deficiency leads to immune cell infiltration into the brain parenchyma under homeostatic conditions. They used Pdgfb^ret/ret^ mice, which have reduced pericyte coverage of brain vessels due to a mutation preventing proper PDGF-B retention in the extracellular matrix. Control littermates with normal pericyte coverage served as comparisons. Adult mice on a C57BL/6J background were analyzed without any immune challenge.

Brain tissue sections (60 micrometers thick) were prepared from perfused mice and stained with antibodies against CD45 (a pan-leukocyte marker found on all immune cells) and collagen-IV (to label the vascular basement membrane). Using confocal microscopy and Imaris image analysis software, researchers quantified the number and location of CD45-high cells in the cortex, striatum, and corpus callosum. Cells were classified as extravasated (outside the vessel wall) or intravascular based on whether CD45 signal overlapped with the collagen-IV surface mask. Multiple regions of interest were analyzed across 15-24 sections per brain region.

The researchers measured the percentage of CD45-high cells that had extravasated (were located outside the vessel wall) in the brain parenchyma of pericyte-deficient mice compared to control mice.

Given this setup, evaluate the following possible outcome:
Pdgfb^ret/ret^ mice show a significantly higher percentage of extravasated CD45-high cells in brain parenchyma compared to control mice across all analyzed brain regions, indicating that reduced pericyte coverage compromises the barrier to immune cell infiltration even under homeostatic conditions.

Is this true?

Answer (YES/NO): YES